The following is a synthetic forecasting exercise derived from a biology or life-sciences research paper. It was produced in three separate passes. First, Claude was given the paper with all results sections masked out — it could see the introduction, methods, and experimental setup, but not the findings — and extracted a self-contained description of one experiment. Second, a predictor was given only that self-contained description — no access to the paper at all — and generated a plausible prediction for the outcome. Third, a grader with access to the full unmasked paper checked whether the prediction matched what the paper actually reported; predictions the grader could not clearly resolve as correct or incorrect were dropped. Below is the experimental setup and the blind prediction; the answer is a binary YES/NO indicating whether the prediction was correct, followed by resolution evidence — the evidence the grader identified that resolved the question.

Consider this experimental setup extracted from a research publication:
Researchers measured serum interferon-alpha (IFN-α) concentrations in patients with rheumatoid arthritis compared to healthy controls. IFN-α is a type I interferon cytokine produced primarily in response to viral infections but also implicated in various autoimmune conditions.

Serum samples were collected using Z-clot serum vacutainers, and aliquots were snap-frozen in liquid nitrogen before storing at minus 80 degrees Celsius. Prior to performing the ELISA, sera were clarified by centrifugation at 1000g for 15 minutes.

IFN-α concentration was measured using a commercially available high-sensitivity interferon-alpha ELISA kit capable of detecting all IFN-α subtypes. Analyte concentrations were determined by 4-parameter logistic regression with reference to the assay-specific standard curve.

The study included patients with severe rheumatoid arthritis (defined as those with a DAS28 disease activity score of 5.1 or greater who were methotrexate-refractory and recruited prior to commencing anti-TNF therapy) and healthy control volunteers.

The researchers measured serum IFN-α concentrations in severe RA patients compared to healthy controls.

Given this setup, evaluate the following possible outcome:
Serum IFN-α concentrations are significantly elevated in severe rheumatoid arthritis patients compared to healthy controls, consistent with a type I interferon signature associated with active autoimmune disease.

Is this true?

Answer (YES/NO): NO